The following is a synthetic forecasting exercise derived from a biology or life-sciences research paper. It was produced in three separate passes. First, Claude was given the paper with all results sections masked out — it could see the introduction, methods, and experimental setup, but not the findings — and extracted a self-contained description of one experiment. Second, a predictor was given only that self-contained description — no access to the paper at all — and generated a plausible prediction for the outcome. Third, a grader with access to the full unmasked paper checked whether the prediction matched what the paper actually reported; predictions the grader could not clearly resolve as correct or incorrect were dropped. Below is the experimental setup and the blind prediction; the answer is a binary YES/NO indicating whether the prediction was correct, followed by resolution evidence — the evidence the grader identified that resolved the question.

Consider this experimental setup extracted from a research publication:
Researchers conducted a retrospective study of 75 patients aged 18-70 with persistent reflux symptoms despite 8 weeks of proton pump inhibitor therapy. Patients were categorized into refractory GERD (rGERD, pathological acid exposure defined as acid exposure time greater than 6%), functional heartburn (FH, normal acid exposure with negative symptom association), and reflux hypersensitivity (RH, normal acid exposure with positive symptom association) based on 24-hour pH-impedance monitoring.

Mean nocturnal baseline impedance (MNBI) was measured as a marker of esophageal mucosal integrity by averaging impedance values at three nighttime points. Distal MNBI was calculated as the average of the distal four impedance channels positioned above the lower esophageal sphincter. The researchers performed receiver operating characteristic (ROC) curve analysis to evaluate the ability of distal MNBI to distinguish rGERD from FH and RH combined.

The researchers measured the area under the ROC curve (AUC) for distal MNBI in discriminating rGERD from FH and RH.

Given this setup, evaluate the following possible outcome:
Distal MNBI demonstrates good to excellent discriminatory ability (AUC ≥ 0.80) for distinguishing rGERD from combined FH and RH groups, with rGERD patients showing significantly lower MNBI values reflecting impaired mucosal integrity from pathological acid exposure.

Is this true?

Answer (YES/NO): YES